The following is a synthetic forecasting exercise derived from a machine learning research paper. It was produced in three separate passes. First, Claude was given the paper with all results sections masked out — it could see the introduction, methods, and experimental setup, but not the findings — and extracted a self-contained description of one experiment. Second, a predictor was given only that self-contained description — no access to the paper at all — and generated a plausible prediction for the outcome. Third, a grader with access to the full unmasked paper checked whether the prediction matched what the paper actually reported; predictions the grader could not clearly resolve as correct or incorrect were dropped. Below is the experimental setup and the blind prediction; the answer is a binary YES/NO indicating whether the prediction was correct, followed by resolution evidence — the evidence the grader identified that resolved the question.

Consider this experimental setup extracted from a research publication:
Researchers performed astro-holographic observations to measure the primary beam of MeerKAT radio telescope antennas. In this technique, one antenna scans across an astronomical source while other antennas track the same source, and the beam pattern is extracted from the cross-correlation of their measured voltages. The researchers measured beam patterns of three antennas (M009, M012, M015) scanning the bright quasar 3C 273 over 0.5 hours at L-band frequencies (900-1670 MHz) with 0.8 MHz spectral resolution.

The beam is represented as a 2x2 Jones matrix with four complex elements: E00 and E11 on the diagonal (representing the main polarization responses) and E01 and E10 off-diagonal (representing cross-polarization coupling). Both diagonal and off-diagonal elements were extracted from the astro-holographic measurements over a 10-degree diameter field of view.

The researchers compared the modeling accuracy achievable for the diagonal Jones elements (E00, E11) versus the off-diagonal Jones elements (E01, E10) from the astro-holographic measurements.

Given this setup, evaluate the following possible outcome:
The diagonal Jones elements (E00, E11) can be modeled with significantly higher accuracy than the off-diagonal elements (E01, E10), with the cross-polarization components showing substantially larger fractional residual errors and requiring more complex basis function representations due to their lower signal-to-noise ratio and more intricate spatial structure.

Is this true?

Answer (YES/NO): YES